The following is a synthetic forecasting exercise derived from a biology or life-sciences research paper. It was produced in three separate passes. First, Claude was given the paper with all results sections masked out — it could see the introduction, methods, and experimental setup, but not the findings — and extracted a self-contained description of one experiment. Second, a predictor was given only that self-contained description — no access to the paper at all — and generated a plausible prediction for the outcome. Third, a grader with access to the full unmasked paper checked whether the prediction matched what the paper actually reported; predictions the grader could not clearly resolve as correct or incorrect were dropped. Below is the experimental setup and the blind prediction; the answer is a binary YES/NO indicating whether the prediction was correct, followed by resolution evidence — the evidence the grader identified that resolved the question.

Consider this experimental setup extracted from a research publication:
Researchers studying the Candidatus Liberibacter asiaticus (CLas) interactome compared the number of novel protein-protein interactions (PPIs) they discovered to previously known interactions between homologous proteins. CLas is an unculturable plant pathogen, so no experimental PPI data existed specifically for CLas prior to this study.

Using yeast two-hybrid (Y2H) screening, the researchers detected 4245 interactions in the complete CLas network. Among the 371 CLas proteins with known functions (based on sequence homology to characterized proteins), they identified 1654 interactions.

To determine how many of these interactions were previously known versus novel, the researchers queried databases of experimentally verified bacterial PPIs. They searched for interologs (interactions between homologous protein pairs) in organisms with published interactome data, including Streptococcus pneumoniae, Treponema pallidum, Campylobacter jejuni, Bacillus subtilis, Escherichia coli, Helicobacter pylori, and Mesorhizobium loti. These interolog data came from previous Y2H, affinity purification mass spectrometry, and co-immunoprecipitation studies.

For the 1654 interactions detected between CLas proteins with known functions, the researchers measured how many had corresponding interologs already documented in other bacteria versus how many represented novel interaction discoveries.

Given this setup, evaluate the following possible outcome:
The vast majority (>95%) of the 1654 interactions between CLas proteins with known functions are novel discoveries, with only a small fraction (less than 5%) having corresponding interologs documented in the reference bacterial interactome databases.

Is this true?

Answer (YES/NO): NO